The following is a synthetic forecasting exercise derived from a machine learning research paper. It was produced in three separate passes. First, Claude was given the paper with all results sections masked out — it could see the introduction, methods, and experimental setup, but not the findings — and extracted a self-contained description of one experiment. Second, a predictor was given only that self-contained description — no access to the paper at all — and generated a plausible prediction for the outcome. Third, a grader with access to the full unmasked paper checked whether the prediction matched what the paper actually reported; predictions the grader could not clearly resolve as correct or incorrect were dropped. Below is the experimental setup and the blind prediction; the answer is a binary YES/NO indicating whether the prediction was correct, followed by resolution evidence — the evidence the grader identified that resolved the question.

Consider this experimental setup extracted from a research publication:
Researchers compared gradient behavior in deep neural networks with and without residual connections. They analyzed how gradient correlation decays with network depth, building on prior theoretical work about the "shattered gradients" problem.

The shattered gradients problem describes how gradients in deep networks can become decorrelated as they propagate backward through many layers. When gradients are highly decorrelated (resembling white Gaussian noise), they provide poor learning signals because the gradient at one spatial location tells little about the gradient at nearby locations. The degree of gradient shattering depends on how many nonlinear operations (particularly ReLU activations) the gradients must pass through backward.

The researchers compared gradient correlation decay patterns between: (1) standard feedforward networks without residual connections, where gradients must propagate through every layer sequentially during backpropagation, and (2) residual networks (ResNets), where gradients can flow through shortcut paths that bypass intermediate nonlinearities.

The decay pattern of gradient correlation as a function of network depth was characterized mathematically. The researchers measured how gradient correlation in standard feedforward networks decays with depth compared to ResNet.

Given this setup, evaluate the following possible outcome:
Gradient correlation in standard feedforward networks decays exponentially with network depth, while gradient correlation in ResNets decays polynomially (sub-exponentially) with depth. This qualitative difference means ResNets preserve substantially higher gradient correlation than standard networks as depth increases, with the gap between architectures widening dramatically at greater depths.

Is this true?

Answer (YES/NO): YES